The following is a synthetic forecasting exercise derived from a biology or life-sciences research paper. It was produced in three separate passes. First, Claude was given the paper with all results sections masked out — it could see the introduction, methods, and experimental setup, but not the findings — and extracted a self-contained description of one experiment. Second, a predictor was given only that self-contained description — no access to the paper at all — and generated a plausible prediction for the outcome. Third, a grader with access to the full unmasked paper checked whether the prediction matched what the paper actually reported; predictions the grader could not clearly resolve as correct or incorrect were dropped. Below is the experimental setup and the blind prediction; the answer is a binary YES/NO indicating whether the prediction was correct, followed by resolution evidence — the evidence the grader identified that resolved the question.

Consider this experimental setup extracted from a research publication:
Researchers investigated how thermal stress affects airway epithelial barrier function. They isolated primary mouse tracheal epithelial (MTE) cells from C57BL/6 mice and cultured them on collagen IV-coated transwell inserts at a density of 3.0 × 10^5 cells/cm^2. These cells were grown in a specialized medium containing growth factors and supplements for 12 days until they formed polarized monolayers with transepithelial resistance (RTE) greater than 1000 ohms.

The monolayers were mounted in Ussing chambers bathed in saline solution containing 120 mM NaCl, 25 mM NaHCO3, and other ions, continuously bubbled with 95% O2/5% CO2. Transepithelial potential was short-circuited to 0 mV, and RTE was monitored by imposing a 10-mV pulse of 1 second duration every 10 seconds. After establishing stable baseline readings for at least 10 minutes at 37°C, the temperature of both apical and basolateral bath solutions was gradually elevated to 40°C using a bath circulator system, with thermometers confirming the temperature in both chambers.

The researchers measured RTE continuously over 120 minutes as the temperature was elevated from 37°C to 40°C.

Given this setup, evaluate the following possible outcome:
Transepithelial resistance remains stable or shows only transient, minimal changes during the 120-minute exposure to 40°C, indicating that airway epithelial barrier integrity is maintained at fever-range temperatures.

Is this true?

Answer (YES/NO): NO